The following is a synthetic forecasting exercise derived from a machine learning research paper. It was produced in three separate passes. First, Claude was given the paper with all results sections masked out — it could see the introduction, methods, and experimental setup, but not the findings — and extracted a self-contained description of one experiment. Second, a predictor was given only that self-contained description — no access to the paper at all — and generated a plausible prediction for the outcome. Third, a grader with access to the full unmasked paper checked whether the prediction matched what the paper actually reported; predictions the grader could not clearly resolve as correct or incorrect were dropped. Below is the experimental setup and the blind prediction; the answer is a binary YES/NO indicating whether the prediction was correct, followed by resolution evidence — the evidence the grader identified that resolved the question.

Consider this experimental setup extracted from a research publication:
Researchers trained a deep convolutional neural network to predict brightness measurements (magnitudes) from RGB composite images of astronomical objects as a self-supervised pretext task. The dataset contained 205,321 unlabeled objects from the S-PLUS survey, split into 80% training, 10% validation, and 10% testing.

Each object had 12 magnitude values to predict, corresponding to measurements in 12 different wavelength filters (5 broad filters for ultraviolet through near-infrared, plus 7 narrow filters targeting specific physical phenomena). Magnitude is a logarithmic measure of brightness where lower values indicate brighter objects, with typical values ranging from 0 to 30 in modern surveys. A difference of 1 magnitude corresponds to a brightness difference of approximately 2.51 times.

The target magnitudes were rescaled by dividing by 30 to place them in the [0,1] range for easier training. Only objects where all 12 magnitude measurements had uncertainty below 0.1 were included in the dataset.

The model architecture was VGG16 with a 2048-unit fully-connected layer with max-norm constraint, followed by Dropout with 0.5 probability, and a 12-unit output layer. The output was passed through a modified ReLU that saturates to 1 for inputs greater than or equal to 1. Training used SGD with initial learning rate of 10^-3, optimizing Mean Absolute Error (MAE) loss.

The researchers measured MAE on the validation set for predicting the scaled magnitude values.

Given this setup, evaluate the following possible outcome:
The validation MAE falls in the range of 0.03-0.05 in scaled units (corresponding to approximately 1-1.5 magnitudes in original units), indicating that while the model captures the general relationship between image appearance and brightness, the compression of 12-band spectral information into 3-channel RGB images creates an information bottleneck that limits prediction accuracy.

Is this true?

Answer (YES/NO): NO